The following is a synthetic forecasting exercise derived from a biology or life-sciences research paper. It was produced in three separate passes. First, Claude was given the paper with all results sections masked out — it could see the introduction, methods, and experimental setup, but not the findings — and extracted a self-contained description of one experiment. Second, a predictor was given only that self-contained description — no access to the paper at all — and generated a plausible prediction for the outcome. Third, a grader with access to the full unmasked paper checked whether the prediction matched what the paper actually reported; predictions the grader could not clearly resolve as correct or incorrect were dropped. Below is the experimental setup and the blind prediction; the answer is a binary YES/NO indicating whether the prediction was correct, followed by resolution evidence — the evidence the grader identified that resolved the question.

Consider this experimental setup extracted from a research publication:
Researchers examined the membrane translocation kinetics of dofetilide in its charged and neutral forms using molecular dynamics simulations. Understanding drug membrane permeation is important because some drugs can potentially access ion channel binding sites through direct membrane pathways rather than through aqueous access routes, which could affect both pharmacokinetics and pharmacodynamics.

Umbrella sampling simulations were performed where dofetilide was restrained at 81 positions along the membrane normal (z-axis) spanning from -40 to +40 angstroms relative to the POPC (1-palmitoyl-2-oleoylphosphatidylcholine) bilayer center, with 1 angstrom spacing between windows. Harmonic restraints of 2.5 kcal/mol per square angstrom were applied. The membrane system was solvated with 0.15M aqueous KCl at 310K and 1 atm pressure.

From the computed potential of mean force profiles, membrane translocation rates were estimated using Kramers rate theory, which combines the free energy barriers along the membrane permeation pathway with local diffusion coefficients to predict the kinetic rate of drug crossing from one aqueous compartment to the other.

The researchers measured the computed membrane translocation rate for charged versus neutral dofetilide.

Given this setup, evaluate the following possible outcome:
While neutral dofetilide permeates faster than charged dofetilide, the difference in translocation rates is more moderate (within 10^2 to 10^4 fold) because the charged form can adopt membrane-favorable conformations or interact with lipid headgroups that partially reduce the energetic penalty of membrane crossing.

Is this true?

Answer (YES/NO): YES